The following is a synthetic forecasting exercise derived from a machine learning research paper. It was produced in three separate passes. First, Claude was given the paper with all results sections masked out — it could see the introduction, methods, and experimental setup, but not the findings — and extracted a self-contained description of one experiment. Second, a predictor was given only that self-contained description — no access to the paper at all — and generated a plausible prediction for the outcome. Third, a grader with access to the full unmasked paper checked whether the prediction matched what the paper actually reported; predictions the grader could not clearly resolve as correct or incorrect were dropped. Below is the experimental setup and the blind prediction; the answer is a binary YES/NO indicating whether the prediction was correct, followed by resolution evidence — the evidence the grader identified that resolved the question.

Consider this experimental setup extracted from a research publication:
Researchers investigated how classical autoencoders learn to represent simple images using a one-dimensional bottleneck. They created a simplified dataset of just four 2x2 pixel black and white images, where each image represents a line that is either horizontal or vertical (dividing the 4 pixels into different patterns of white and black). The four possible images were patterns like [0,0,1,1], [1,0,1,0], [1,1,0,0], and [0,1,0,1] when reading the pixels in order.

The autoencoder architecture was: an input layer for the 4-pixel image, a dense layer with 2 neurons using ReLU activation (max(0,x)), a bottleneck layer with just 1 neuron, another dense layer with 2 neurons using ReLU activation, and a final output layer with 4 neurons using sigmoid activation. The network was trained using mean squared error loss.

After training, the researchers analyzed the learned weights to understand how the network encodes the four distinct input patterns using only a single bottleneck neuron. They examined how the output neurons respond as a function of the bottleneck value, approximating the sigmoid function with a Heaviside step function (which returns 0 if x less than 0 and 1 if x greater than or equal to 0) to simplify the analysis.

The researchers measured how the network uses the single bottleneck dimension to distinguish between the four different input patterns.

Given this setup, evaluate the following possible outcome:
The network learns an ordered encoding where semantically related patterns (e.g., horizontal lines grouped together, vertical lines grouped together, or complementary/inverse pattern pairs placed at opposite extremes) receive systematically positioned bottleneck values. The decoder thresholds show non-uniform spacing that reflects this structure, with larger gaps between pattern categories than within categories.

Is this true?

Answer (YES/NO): NO